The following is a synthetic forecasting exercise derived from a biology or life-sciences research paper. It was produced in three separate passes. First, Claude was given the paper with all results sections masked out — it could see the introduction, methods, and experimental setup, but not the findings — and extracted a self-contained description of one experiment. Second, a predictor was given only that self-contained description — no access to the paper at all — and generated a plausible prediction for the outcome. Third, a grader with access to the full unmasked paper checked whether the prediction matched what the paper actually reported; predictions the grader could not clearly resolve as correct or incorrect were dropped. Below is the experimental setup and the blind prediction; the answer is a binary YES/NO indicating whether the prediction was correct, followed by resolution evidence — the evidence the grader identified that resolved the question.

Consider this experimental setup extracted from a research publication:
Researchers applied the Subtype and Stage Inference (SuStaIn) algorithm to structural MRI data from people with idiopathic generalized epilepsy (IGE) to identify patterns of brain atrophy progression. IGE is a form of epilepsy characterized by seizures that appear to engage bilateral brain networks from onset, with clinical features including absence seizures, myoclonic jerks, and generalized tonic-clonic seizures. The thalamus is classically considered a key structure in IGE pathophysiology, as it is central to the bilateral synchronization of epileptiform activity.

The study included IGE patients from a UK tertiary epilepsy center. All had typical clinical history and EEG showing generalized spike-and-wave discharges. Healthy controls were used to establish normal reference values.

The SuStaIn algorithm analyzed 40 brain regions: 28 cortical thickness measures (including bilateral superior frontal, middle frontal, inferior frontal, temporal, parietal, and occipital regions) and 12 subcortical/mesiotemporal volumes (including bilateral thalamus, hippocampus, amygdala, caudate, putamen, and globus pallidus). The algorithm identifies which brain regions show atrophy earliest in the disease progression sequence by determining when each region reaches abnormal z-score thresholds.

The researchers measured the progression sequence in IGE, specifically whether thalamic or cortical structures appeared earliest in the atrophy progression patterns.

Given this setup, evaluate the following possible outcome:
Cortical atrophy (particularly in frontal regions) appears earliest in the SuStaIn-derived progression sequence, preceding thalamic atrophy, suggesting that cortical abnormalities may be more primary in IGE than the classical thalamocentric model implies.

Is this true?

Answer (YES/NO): NO